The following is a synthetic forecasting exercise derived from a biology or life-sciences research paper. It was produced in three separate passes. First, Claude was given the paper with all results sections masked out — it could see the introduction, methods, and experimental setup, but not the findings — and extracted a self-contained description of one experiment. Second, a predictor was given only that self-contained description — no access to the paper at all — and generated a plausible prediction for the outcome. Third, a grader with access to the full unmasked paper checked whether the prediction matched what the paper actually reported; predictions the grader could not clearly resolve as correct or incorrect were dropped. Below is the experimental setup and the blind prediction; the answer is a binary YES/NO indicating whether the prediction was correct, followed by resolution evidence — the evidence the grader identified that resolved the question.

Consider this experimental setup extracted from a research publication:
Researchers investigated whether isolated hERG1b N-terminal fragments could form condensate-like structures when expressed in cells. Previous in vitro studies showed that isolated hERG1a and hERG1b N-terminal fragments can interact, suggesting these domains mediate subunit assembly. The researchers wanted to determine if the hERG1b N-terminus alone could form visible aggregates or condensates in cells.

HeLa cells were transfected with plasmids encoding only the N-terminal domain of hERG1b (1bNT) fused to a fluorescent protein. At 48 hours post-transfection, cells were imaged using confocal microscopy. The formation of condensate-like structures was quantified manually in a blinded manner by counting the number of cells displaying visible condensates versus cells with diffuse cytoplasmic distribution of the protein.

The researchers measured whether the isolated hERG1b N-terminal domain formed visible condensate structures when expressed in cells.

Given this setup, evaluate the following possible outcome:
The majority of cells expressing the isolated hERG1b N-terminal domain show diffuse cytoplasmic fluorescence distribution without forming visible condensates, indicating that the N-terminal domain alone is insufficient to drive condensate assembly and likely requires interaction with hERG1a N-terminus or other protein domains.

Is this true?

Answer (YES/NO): NO